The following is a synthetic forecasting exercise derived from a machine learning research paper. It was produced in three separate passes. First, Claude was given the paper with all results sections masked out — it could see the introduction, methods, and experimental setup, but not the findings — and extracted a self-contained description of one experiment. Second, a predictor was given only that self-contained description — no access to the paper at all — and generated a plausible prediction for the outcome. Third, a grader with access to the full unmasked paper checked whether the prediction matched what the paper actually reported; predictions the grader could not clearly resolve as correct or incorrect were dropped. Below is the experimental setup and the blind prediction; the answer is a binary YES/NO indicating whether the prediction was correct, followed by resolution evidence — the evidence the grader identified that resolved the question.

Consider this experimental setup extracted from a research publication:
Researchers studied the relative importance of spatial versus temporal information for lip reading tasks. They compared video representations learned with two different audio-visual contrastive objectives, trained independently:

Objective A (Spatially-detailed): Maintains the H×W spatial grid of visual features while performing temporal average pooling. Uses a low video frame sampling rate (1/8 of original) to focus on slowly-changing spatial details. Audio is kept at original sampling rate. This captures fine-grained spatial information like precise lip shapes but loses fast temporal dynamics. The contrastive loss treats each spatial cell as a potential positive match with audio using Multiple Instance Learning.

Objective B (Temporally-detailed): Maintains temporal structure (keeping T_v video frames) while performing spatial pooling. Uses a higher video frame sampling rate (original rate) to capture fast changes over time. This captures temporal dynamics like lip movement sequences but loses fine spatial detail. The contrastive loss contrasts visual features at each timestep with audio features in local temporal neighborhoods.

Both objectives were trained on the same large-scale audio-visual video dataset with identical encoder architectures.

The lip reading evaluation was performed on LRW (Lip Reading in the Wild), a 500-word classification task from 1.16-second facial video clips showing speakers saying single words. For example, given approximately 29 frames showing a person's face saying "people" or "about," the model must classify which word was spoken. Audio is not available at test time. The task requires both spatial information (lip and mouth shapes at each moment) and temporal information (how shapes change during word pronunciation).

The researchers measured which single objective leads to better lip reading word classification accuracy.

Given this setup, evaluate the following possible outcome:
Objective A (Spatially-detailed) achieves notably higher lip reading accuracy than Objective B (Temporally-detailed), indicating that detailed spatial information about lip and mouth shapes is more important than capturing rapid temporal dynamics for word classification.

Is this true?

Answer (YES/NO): NO